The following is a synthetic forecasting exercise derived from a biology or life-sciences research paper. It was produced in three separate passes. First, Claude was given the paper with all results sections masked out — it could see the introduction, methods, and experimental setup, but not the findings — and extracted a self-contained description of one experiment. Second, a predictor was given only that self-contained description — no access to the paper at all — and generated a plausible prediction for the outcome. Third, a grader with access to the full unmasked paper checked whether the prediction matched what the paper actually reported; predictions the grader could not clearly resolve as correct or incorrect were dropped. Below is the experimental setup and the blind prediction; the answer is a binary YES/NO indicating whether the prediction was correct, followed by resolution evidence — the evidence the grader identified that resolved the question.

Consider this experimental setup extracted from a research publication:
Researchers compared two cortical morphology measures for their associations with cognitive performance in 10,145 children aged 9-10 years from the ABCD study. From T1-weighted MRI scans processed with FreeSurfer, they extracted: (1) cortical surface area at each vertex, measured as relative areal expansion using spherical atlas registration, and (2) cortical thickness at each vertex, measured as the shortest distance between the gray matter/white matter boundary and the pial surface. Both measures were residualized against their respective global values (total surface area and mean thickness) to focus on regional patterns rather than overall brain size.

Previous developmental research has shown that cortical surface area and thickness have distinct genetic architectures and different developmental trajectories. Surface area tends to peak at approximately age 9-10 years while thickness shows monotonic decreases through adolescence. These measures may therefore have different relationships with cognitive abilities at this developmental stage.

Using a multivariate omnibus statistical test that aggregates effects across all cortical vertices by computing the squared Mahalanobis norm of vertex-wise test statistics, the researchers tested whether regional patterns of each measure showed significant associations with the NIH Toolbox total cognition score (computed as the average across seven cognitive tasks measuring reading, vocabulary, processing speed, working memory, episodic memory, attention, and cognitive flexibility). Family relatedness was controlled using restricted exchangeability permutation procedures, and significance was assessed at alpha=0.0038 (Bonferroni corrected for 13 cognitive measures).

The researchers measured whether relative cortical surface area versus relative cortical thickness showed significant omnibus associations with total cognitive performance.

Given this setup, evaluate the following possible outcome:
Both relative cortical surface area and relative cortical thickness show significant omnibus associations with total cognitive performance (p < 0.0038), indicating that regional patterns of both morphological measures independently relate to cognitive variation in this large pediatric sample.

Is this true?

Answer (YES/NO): YES